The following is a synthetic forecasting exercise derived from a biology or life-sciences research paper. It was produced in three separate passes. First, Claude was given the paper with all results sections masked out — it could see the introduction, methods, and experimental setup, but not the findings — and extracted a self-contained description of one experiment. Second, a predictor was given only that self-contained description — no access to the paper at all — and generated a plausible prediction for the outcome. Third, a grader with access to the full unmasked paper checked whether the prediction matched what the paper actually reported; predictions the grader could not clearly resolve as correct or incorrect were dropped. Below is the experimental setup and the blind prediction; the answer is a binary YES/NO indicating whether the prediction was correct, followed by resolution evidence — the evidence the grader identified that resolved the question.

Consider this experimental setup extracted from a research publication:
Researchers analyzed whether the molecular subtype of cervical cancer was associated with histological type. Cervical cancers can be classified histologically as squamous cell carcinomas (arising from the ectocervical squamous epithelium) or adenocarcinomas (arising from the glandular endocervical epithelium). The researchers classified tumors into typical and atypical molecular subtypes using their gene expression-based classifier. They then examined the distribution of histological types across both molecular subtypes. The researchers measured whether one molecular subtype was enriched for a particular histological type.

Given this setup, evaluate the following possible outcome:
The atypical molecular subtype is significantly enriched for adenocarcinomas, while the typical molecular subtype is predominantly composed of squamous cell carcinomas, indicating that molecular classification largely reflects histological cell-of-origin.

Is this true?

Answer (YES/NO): NO